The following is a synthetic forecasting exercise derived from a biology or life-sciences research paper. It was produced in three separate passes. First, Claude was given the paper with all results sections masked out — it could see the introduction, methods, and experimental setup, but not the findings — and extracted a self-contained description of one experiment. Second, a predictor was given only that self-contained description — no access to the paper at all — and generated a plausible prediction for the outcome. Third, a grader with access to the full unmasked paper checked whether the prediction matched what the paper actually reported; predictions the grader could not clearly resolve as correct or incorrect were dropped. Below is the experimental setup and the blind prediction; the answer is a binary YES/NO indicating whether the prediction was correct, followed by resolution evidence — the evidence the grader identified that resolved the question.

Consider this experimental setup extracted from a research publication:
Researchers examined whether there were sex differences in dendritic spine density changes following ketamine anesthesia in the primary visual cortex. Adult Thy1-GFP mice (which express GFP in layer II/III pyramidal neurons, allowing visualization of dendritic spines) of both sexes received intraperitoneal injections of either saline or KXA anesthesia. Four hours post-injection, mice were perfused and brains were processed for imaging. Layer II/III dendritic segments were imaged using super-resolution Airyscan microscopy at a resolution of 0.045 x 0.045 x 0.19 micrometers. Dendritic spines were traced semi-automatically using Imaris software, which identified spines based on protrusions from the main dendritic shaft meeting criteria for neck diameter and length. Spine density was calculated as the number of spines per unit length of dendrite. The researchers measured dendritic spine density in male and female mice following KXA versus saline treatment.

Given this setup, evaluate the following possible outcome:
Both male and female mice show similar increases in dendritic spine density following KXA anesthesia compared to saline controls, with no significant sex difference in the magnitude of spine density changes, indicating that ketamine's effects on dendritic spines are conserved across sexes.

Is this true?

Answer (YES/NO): NO